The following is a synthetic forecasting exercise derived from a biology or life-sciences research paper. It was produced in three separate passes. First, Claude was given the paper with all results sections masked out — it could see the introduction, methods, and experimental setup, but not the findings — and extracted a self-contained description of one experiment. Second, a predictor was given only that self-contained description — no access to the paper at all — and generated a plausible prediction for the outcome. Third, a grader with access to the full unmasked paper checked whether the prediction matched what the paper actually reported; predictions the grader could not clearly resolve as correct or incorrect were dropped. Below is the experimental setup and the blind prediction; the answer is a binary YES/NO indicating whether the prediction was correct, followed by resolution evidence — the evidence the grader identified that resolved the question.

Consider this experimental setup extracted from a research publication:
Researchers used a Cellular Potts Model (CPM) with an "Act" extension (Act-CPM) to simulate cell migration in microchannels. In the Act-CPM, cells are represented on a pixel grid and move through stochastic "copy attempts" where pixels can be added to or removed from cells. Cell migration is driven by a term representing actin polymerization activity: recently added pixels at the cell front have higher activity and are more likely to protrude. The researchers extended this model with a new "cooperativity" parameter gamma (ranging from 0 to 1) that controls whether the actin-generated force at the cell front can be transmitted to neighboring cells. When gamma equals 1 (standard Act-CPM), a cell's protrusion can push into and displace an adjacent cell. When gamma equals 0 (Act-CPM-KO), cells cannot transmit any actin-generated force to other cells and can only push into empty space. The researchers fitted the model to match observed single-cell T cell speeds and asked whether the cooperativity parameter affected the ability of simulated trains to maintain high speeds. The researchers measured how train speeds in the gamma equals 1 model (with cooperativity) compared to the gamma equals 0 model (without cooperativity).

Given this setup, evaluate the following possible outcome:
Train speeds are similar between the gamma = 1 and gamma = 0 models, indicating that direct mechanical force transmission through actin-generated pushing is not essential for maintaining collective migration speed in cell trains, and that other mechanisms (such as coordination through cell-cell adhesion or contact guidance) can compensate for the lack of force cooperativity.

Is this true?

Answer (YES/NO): NO